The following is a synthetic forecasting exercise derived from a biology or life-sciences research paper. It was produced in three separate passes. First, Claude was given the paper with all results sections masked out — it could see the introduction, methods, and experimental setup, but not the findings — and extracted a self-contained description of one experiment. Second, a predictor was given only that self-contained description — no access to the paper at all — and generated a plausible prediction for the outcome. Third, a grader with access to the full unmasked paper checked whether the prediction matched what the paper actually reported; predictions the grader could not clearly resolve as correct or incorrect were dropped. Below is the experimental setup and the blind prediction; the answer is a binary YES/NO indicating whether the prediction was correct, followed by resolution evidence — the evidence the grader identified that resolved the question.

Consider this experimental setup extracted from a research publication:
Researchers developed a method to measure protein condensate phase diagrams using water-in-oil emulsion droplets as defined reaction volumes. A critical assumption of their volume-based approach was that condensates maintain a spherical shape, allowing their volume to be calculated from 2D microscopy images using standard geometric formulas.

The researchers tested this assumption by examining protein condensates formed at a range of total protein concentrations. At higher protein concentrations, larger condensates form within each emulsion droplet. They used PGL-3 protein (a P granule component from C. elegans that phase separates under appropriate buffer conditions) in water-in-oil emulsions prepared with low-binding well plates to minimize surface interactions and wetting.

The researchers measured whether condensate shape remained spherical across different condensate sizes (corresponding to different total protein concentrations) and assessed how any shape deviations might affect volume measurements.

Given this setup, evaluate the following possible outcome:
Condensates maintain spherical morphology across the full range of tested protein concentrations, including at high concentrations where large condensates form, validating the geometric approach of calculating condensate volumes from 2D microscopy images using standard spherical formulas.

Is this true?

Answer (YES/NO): NO